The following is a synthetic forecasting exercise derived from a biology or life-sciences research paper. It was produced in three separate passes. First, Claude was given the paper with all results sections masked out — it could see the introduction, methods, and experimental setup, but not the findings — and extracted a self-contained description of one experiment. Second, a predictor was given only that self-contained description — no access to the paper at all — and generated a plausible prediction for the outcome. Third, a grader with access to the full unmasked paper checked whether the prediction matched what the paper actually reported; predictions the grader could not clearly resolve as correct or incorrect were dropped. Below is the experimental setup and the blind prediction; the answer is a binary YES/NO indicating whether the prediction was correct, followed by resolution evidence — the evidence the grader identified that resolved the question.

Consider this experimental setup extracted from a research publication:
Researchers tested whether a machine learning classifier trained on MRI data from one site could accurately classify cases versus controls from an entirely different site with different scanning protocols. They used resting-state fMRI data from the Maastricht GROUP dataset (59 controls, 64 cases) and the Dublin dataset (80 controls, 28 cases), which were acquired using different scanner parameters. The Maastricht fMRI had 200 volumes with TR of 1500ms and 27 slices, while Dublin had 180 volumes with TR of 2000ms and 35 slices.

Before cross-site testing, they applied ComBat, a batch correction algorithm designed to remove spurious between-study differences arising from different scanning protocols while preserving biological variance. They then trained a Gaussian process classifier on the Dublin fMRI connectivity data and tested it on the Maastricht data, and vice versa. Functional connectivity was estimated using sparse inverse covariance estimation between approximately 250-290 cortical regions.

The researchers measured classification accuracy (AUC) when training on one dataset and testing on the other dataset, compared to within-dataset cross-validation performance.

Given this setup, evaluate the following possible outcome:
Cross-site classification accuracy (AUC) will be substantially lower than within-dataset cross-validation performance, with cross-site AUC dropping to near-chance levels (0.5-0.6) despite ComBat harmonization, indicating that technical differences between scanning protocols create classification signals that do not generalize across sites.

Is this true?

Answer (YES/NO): NO